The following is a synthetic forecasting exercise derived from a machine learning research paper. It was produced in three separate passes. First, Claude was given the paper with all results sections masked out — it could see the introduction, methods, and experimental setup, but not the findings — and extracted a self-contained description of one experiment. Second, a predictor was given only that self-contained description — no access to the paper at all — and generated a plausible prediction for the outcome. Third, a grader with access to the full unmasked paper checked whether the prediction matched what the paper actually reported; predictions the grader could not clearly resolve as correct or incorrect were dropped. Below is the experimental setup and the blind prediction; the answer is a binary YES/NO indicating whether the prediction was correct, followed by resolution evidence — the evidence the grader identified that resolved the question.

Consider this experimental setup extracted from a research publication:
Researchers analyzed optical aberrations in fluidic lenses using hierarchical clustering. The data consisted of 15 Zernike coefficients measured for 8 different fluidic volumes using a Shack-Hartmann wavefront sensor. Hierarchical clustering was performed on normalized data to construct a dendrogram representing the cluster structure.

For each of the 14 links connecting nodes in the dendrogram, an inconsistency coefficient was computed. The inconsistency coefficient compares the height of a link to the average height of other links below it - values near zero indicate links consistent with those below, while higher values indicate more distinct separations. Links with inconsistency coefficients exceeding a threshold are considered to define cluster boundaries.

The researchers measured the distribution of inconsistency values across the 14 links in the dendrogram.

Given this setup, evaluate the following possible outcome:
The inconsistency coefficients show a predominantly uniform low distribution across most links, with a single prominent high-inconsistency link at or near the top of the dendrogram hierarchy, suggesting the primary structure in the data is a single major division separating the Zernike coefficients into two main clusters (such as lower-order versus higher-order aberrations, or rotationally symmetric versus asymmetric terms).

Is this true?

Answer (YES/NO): NO